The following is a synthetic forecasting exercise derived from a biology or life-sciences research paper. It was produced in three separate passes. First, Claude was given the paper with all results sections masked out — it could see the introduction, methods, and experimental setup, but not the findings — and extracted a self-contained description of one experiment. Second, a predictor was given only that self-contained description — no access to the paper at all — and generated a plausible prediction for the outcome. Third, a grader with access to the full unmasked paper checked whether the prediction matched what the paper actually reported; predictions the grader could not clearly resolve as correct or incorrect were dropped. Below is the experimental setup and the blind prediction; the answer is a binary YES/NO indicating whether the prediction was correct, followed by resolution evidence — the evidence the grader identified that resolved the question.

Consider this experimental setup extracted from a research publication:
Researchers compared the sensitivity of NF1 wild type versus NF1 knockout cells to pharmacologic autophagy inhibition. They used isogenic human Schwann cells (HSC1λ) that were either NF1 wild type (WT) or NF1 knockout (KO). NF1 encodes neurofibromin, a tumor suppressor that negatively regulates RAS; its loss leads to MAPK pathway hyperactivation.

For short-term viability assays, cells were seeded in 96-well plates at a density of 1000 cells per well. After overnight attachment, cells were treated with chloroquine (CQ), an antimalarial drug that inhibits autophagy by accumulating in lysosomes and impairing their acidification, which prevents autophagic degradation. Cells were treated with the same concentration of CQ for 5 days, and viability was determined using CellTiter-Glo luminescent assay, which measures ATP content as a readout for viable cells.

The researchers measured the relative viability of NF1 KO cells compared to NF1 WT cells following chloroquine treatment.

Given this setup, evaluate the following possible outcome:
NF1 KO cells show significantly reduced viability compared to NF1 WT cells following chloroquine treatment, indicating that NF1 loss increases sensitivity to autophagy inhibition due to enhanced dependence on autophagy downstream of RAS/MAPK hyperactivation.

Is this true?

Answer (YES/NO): YES